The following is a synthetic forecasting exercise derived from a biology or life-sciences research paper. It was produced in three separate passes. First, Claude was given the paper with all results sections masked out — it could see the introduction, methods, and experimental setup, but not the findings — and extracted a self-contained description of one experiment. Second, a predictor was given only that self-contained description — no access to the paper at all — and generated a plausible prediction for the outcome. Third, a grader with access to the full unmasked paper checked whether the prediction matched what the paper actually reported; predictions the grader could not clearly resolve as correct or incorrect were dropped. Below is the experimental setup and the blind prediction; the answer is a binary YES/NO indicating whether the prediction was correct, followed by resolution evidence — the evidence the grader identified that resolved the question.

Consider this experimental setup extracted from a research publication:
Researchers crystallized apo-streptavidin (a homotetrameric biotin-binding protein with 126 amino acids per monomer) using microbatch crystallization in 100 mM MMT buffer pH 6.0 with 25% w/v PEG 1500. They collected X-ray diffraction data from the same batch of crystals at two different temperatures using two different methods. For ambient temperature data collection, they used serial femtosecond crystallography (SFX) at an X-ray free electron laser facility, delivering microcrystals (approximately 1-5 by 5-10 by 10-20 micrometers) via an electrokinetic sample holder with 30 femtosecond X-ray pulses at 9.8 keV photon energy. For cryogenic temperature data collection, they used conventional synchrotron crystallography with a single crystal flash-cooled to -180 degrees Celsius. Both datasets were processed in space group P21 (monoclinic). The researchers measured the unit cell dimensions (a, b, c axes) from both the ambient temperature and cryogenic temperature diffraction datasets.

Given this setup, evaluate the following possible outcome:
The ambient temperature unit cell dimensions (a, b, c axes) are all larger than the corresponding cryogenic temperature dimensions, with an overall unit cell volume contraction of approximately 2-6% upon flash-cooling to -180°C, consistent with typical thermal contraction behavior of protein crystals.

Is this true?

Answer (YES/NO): YES